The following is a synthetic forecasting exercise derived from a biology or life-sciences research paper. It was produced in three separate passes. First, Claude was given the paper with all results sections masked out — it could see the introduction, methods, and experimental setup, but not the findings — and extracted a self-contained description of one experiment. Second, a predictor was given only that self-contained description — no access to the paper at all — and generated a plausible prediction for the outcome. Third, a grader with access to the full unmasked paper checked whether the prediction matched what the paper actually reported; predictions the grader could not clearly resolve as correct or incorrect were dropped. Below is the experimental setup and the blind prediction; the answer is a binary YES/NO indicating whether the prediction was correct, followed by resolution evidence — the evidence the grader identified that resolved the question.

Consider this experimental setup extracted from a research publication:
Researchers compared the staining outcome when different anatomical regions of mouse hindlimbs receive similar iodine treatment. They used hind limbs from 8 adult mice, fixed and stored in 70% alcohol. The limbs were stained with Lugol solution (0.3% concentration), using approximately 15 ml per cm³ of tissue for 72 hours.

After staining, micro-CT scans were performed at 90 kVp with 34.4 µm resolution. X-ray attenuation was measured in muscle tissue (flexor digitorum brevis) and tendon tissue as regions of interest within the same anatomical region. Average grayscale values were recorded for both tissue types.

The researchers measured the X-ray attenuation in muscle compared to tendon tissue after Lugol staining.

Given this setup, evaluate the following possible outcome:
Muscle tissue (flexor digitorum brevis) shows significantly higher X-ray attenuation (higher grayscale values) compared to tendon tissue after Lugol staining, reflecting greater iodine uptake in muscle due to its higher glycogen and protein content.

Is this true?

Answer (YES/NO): YES